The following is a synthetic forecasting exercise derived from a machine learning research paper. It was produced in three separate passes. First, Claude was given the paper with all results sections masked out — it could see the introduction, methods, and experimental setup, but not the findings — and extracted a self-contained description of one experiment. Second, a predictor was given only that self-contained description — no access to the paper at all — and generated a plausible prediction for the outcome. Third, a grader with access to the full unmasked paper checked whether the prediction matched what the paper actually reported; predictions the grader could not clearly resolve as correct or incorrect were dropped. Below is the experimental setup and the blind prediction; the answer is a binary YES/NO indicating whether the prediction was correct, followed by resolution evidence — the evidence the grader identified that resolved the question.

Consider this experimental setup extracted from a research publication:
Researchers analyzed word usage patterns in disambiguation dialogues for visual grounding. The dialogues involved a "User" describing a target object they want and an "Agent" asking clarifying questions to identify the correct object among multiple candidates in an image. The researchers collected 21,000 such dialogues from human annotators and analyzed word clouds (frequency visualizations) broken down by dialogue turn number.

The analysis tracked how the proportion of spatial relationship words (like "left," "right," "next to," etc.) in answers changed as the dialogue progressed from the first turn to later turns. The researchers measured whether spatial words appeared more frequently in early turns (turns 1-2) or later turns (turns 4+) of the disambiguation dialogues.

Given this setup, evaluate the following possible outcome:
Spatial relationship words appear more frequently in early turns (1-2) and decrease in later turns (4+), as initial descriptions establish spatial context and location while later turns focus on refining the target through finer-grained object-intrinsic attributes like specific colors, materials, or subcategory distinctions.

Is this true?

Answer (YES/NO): YES